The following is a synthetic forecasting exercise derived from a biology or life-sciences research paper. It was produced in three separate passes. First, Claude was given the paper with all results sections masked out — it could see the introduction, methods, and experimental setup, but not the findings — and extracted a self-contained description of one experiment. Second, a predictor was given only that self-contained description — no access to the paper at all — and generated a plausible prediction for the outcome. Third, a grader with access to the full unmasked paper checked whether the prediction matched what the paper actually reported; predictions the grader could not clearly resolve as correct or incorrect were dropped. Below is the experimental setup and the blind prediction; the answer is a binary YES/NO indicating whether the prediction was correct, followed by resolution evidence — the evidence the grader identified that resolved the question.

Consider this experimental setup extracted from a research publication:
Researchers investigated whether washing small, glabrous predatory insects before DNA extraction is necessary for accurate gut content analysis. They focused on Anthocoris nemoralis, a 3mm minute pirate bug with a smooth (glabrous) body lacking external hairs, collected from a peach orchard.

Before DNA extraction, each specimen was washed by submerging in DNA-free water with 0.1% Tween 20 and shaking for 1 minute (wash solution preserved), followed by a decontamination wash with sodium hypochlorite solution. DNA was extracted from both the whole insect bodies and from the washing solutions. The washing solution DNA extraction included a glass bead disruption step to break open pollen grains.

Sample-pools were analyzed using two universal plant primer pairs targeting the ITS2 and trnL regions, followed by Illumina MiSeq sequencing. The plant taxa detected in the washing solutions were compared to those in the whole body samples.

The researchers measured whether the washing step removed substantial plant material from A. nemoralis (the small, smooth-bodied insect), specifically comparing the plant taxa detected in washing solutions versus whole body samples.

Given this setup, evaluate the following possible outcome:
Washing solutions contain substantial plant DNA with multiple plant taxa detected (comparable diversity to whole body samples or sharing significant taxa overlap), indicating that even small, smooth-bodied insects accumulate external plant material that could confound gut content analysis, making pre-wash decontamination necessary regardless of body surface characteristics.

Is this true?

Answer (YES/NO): NO